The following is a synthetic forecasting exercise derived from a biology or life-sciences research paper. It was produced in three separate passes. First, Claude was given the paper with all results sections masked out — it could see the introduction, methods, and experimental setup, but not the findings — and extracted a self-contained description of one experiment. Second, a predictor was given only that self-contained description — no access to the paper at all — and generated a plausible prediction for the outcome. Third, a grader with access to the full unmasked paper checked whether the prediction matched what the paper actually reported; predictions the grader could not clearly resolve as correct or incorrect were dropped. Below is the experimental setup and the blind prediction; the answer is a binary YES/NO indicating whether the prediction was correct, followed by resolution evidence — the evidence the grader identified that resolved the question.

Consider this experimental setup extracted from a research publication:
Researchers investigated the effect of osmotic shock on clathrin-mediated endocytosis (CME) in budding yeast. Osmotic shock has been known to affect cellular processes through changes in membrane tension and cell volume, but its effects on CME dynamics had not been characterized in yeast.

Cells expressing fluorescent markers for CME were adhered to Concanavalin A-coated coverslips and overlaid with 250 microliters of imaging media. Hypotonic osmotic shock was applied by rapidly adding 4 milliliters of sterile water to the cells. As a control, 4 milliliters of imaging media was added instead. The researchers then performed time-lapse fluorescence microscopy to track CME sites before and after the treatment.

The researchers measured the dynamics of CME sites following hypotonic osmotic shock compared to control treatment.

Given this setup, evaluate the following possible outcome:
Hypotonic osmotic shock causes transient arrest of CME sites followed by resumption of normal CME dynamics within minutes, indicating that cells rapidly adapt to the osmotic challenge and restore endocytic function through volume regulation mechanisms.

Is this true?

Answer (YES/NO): NO